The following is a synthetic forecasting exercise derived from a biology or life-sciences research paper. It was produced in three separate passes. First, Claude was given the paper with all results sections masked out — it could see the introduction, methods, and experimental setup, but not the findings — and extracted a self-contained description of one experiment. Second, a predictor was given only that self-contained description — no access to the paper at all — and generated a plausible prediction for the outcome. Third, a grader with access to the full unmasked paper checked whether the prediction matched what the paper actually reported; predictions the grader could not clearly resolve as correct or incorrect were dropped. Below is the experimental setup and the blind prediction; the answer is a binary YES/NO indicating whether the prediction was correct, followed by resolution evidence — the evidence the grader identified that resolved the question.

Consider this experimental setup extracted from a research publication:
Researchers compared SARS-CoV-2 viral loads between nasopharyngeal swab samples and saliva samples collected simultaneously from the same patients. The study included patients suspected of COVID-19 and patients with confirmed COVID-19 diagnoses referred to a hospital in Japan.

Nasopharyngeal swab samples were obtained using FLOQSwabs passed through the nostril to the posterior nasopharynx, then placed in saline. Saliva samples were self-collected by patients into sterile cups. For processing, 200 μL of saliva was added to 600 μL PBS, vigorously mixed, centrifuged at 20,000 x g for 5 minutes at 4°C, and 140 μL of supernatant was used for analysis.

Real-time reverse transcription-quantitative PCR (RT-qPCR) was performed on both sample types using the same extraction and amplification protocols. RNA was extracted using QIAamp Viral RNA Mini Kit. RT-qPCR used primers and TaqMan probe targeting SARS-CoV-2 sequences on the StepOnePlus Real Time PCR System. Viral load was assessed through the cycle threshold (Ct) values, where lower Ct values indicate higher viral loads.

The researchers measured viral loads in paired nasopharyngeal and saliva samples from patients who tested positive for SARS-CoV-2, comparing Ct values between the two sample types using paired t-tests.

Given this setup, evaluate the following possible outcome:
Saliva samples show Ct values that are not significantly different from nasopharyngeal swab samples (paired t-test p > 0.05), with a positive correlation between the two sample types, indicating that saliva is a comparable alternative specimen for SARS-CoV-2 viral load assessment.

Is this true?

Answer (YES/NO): YES